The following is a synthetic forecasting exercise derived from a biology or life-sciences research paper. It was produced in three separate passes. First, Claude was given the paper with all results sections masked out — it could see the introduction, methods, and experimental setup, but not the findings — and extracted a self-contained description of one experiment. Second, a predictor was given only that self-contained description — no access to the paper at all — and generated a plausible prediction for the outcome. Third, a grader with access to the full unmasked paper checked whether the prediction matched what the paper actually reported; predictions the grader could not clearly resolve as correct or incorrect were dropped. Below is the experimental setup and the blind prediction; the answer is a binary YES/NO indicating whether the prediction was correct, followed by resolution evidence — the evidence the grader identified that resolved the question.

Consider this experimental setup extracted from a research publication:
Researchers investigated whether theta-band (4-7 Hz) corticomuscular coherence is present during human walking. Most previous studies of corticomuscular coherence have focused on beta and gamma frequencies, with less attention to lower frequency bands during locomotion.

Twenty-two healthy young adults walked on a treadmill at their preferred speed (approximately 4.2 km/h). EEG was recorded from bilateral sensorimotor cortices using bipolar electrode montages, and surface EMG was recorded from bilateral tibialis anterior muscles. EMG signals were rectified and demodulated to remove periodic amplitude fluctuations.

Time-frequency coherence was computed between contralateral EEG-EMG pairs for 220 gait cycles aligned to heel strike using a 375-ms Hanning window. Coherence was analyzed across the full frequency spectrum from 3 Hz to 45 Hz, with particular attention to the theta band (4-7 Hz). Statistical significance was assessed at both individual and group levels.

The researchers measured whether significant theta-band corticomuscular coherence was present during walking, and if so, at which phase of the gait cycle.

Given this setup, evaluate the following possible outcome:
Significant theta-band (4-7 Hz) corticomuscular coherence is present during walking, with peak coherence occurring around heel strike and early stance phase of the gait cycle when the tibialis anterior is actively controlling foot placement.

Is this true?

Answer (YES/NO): YES